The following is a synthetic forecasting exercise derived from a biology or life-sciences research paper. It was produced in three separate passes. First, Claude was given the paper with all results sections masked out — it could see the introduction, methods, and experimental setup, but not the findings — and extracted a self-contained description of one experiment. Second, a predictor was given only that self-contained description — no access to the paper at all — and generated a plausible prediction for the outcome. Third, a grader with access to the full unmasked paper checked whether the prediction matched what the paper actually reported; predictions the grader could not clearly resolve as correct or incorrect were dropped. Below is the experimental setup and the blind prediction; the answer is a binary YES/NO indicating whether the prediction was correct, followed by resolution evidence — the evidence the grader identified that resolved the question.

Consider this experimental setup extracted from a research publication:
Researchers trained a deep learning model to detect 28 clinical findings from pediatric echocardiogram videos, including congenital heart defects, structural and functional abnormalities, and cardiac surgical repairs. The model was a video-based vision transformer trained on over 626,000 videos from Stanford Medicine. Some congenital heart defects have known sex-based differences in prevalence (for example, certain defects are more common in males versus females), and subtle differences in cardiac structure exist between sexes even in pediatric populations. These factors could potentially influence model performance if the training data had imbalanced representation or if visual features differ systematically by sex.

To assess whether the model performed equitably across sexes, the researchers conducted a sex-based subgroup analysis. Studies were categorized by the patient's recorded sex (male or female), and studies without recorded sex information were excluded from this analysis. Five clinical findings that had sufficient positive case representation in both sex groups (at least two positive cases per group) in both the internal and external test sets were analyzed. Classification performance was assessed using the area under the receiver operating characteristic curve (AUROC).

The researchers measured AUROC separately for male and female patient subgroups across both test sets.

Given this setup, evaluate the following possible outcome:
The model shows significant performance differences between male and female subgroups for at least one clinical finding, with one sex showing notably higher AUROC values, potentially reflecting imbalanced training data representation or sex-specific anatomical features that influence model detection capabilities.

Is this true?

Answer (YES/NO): NO